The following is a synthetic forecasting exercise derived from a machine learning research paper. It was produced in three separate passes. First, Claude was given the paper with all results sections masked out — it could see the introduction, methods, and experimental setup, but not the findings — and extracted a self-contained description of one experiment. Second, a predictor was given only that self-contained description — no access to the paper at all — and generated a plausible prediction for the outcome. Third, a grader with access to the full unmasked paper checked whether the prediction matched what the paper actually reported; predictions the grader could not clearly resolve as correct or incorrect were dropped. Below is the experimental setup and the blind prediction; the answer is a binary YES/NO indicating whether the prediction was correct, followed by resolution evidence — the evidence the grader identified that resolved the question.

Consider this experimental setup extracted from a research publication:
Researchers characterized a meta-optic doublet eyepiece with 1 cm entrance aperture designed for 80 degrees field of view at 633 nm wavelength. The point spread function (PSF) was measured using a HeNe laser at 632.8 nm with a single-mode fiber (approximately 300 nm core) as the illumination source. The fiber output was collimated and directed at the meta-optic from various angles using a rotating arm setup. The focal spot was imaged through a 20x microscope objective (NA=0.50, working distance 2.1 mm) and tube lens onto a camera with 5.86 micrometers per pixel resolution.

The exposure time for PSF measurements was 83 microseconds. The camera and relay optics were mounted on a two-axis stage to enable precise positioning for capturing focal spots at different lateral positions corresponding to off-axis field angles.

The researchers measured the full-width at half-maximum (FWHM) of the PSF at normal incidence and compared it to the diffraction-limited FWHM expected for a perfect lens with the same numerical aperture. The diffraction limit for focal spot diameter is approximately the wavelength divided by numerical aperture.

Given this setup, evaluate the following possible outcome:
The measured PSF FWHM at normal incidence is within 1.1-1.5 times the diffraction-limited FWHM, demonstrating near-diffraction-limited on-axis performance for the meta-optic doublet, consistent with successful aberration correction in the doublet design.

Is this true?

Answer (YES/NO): NO